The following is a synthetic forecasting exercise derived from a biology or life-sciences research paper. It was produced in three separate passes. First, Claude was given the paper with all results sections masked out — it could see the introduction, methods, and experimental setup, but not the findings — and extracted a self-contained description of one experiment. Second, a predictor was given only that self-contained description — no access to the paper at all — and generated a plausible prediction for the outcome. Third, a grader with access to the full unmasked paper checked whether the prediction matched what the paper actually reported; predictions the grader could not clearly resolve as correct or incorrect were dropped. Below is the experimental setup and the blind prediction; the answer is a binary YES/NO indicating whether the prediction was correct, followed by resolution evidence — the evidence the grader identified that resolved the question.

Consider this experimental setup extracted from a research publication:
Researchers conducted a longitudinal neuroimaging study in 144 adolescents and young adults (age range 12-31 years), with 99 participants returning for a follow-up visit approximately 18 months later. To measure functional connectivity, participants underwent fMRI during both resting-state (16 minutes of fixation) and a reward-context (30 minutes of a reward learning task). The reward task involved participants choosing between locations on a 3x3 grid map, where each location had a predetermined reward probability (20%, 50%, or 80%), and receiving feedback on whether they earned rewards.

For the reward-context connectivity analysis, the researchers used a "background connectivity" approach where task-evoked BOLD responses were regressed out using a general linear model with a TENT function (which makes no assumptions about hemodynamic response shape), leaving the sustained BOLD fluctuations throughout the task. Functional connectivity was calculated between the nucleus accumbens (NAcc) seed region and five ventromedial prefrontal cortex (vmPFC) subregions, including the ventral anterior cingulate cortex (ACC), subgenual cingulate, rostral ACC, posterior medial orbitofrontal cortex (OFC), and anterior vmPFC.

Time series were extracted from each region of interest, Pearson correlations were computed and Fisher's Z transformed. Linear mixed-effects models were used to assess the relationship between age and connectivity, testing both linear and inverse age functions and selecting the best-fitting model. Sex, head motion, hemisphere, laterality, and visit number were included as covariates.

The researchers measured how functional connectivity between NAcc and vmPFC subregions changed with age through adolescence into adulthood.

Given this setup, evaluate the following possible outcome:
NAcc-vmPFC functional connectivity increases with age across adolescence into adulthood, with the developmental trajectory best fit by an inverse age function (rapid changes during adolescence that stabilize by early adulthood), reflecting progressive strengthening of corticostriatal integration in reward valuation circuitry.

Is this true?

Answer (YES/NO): NO